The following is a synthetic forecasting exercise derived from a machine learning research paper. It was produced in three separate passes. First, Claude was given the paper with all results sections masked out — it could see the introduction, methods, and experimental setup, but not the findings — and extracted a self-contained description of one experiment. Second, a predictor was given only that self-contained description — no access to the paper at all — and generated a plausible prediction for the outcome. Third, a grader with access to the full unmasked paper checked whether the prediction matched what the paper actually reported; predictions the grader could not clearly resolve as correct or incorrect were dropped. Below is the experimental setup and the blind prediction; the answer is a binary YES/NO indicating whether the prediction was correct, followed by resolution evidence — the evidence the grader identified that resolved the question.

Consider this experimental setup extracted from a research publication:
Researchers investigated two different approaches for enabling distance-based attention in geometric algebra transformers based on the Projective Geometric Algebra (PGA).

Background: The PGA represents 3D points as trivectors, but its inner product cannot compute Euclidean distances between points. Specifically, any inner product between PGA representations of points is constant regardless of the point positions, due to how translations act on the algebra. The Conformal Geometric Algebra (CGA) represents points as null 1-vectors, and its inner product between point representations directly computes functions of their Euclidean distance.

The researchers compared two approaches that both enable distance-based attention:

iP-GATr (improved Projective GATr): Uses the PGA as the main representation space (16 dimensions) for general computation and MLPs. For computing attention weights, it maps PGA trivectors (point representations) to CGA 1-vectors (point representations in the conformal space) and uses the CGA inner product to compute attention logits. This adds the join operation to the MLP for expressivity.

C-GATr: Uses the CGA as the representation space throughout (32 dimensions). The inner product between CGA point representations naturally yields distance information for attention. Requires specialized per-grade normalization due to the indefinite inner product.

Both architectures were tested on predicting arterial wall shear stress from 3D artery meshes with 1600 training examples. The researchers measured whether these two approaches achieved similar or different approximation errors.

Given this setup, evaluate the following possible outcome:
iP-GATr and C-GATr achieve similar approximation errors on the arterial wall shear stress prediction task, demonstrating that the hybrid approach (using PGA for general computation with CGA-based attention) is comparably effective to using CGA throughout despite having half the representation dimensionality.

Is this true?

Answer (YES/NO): YES